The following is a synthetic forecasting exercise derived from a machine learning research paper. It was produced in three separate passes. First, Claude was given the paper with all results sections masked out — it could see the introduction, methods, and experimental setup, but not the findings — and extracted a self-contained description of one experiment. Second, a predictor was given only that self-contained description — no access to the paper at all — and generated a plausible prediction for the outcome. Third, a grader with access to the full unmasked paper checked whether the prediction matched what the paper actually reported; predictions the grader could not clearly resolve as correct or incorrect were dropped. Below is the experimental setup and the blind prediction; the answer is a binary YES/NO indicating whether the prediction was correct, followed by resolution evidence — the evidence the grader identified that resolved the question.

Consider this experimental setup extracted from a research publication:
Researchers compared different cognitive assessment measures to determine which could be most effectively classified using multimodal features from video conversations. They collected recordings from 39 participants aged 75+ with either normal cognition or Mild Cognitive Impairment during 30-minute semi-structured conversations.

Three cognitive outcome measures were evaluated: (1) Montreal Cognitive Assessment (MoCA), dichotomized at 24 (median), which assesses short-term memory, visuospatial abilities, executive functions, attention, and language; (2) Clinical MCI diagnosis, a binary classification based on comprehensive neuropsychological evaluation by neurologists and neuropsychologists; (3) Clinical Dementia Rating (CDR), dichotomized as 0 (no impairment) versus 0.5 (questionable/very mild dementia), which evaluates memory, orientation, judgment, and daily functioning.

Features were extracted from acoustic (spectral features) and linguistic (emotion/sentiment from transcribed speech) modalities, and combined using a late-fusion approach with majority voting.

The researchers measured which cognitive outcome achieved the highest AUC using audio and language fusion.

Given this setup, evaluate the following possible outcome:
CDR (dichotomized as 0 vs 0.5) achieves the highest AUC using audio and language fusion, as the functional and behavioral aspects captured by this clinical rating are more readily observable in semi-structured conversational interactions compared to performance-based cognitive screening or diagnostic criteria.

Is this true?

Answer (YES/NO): YES